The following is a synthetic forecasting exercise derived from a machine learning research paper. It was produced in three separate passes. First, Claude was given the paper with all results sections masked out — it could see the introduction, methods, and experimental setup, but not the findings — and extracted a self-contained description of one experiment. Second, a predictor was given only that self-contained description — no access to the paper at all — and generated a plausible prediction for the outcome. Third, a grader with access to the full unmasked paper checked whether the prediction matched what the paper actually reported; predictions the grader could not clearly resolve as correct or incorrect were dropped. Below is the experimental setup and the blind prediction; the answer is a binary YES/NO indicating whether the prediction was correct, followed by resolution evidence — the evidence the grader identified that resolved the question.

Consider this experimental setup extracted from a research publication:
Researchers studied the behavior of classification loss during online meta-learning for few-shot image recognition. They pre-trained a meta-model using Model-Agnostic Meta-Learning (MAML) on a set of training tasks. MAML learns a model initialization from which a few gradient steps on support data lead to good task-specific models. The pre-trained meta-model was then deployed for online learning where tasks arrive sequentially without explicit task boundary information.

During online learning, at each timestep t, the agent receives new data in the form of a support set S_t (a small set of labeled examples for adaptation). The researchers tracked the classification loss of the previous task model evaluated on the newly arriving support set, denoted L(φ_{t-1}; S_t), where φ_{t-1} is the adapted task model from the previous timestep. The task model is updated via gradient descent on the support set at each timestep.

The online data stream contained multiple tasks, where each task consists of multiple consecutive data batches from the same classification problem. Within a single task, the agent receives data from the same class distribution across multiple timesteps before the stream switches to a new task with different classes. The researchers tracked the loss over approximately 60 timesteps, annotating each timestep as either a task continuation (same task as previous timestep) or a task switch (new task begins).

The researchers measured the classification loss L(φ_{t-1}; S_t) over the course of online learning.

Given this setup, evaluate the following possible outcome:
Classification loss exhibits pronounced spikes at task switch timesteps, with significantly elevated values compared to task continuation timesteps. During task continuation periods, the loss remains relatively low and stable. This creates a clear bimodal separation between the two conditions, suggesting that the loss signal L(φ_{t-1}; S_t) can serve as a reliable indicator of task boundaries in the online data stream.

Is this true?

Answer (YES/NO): YES